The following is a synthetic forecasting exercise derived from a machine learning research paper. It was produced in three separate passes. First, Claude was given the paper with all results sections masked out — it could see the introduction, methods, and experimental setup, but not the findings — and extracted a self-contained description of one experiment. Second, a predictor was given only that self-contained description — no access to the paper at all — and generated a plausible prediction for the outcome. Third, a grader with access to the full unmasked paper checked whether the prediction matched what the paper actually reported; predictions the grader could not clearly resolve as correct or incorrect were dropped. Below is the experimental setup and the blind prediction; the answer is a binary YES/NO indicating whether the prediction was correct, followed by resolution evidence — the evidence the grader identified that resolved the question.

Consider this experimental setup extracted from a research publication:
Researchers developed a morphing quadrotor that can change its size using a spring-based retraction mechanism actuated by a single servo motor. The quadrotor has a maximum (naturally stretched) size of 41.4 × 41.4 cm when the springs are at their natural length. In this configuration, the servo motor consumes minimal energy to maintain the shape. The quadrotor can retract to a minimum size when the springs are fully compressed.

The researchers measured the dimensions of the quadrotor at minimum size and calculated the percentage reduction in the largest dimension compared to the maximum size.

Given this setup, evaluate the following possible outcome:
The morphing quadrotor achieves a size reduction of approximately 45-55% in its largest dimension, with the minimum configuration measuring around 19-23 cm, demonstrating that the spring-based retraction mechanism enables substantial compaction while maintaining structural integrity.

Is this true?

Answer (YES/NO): NO